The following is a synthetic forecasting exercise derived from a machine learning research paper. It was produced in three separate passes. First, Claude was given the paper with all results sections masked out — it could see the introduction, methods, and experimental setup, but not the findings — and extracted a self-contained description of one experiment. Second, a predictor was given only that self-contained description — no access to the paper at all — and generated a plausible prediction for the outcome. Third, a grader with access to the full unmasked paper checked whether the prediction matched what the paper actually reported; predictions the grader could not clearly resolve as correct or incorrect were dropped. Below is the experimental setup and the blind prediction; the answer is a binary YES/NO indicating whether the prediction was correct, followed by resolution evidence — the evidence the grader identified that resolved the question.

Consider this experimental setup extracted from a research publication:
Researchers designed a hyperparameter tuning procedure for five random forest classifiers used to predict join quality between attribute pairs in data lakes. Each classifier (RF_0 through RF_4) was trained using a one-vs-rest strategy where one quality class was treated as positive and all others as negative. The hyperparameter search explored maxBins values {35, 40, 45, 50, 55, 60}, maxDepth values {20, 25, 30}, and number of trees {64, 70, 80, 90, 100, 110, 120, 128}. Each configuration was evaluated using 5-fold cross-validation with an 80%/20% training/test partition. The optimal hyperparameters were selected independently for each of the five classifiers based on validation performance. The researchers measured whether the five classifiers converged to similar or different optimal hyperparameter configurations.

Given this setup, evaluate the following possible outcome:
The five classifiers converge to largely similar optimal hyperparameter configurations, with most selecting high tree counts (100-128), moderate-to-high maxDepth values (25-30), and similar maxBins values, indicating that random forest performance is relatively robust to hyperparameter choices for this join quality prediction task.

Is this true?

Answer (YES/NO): NO